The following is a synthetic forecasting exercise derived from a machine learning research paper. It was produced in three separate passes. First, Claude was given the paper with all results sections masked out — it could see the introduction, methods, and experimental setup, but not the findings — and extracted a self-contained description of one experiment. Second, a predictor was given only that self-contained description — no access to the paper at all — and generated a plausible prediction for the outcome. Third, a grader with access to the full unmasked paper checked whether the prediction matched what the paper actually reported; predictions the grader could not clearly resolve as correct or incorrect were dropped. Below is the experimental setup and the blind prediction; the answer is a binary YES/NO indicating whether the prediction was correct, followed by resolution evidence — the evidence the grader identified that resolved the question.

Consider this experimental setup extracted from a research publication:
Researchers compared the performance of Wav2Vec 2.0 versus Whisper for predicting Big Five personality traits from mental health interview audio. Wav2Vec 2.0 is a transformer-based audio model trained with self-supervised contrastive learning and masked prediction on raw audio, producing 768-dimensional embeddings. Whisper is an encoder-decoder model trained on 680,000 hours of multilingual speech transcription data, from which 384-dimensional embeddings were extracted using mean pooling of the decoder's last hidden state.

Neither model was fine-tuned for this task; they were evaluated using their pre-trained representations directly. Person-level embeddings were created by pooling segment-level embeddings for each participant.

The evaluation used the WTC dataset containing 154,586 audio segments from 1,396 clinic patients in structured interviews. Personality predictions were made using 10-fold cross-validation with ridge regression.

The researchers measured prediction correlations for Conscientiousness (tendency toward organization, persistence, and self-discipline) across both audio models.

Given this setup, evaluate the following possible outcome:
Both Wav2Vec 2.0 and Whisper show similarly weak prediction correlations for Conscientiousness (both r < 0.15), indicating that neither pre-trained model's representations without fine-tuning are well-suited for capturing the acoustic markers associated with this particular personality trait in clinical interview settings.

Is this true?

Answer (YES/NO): NO